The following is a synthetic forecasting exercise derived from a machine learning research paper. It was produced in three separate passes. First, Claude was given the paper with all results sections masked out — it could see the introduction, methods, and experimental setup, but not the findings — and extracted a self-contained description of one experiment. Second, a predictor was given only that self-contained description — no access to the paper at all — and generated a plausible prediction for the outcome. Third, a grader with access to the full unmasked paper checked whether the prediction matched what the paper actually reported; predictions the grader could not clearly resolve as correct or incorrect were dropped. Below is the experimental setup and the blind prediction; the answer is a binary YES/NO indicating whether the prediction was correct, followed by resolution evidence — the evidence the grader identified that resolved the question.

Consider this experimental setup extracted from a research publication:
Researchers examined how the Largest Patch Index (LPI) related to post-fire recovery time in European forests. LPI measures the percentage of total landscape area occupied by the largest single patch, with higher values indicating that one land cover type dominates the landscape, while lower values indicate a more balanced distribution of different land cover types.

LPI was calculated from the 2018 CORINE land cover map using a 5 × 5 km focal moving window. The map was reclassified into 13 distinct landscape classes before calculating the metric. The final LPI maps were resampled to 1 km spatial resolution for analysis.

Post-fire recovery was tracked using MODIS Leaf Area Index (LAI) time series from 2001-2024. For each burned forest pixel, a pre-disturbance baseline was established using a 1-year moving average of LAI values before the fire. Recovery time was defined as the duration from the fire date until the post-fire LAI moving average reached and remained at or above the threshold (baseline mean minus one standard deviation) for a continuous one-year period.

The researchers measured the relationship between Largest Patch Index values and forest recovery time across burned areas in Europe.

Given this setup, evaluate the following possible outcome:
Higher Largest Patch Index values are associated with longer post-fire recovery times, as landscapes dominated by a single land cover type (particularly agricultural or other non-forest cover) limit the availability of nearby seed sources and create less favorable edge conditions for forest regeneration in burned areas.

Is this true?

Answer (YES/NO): YES